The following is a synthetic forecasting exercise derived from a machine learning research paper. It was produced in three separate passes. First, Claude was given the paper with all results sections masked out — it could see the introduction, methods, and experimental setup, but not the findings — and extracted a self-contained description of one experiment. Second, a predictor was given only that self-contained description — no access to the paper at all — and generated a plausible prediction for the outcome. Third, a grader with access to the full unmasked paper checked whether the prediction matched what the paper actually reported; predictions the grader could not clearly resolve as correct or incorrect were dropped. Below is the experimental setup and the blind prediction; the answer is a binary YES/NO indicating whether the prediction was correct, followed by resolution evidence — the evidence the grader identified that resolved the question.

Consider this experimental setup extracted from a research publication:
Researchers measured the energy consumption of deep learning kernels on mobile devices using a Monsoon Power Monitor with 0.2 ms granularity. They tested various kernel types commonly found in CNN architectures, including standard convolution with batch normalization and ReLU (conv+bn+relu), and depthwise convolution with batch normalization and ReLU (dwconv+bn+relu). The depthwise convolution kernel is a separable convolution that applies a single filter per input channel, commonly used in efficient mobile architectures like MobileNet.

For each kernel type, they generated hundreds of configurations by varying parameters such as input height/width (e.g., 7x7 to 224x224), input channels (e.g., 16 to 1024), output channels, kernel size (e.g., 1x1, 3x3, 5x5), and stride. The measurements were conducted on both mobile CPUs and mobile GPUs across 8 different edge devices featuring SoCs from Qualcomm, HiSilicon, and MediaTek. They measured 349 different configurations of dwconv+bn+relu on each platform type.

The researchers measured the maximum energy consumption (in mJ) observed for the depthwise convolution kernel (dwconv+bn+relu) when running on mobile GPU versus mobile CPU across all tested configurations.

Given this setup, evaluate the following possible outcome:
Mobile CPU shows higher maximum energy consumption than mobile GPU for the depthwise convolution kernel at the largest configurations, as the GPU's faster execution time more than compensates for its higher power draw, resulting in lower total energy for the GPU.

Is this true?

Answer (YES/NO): YES